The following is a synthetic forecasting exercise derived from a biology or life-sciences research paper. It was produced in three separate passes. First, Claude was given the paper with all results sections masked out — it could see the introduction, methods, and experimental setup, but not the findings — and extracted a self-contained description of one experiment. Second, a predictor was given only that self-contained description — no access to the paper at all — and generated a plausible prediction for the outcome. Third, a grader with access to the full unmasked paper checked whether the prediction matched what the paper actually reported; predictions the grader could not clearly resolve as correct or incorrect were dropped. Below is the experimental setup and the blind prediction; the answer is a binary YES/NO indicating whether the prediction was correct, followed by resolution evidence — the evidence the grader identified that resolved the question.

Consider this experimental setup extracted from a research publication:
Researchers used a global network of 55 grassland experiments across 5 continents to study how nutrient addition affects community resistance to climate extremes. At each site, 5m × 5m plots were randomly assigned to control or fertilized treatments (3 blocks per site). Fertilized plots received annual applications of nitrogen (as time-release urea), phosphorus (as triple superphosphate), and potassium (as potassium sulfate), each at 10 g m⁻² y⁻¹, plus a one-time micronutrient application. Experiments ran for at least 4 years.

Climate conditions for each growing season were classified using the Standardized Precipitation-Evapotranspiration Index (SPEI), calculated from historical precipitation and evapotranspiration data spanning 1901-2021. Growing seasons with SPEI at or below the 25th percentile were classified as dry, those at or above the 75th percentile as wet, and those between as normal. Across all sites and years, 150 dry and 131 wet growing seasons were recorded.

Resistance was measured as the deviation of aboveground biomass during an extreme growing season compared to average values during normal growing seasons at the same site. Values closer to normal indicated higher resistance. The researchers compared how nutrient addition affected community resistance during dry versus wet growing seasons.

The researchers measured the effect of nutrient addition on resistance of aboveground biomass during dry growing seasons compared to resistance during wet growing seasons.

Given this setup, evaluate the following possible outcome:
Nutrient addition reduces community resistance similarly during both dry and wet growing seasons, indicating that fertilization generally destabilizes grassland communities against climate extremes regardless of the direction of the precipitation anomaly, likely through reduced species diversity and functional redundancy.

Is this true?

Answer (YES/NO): NO